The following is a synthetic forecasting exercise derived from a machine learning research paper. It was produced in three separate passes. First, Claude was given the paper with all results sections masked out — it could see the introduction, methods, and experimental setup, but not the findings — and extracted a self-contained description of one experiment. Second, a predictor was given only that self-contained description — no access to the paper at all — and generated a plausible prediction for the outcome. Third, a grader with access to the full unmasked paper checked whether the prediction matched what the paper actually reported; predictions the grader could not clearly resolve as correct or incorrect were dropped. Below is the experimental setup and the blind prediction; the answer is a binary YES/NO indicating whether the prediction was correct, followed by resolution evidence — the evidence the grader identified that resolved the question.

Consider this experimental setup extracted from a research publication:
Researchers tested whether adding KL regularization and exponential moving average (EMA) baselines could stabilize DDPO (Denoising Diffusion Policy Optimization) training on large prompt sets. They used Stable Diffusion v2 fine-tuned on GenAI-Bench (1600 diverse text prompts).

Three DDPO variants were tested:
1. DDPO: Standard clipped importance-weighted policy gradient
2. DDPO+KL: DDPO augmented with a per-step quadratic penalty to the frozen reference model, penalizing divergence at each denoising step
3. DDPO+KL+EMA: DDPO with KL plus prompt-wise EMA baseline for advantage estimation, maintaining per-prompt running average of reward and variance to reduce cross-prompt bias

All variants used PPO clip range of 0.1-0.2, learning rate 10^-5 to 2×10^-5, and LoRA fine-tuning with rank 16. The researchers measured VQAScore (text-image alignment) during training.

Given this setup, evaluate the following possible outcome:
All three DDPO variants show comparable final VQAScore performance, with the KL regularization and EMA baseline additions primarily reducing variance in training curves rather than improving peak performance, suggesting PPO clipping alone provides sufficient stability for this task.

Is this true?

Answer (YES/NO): NO